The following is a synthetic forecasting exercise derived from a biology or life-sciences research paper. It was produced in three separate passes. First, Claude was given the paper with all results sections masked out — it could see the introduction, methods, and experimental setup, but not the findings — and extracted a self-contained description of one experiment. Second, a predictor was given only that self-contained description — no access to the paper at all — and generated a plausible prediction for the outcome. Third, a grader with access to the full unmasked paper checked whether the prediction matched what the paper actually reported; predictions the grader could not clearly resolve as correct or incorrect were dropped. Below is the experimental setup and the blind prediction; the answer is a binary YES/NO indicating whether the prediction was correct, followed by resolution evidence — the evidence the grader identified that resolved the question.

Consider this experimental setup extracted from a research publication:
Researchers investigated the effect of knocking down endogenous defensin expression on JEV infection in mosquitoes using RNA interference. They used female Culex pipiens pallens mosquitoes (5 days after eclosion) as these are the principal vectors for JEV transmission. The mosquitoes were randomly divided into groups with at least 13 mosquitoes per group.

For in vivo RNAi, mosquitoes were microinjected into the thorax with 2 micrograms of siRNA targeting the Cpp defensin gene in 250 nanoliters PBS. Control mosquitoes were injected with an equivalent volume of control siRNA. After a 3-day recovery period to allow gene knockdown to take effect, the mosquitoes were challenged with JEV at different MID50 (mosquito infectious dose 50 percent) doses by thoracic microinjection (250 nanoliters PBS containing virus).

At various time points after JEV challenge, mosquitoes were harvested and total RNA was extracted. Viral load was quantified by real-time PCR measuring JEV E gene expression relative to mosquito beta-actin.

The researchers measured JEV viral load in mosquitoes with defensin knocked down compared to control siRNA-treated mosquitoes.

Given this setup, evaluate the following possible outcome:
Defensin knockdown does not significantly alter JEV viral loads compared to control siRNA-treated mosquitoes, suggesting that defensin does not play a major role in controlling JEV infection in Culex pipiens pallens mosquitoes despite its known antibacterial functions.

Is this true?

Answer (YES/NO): NO